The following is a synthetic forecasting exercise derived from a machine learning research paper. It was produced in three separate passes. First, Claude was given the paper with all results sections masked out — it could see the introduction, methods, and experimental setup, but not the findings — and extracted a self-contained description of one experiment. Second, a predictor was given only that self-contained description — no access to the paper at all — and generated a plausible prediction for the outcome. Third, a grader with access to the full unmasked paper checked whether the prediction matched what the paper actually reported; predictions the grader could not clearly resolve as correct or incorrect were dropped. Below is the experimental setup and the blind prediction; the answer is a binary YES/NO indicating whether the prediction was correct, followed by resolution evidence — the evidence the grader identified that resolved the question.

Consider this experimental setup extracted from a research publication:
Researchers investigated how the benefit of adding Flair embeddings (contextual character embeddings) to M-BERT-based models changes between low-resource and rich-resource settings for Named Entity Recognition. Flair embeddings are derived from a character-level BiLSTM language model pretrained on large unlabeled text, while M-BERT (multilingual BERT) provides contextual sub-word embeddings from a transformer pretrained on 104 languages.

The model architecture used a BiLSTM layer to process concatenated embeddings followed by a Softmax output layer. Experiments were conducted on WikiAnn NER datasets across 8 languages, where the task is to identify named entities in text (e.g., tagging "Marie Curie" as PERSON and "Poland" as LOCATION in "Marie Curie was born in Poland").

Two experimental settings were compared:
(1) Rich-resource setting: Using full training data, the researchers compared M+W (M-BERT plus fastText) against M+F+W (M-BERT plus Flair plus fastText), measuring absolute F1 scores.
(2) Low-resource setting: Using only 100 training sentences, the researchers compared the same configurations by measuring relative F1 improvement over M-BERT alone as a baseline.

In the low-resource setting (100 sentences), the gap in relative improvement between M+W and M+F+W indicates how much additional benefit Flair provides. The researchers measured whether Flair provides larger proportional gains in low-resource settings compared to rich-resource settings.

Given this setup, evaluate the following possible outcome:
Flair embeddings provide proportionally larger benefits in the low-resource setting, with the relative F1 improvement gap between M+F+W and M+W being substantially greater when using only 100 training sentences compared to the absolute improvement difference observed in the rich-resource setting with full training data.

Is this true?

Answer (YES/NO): YES